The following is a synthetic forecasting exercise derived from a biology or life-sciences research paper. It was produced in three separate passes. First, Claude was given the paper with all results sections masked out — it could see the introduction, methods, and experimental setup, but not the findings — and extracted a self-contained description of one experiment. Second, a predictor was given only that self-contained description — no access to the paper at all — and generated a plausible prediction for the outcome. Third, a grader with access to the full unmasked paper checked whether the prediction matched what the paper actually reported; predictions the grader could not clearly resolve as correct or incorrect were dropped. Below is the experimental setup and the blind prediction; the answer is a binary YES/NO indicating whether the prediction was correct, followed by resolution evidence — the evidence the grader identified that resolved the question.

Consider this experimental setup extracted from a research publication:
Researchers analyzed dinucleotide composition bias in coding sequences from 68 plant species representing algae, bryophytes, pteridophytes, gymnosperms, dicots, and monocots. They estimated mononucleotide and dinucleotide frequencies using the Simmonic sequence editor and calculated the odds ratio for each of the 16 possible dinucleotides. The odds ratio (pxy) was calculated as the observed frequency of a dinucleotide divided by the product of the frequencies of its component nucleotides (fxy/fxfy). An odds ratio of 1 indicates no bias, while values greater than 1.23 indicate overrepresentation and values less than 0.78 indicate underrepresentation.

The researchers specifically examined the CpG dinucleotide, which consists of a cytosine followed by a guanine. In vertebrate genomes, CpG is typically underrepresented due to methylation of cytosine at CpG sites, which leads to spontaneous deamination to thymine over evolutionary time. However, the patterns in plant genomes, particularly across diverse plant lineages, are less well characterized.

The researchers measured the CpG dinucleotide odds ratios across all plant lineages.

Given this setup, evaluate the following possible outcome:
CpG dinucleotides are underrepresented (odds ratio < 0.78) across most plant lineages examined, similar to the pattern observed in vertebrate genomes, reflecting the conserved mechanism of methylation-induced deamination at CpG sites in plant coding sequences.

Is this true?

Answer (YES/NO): YES